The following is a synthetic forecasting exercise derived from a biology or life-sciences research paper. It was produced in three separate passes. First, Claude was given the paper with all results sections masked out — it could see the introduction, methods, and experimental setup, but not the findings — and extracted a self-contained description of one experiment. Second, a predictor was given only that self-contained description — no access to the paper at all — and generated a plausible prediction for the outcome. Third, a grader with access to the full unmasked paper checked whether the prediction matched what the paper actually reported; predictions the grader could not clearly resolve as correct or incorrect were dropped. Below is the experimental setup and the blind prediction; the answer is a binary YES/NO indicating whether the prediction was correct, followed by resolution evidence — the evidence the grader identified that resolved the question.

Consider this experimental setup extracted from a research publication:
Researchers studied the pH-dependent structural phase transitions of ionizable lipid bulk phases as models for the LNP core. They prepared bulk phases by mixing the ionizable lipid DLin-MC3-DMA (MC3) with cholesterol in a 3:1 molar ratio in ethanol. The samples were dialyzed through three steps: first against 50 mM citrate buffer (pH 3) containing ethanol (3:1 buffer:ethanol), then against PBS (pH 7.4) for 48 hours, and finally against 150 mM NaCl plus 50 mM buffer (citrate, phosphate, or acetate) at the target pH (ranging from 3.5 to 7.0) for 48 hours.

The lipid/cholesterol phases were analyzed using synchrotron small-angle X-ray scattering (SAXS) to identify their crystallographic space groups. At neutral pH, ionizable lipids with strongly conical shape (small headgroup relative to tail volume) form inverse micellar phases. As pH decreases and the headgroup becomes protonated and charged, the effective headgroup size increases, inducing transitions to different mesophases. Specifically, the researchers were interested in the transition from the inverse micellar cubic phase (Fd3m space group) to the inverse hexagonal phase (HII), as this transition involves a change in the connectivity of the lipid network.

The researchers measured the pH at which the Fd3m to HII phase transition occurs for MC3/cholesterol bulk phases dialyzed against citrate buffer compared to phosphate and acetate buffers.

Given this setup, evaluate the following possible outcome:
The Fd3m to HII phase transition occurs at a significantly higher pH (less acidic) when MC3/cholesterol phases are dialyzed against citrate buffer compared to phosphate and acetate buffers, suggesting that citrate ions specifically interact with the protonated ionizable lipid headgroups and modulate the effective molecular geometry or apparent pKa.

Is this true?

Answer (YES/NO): YES